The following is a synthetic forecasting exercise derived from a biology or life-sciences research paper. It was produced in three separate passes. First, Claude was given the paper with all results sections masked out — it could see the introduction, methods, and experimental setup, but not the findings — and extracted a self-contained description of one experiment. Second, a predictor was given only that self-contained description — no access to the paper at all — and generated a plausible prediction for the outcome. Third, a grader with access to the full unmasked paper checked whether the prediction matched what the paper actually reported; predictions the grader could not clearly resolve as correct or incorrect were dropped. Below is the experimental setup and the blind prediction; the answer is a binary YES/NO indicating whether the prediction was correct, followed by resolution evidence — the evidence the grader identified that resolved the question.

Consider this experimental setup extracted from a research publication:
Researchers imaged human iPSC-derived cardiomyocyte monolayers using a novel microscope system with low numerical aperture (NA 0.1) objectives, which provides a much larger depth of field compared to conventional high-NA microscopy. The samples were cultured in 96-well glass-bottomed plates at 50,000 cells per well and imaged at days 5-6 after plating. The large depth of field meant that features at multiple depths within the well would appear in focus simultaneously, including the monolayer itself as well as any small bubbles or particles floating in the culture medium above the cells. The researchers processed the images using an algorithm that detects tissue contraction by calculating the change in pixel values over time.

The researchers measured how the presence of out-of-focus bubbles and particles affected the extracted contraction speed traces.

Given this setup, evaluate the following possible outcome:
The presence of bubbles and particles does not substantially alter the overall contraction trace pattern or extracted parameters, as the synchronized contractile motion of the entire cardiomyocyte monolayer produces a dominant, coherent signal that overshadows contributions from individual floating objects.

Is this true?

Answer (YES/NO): NO